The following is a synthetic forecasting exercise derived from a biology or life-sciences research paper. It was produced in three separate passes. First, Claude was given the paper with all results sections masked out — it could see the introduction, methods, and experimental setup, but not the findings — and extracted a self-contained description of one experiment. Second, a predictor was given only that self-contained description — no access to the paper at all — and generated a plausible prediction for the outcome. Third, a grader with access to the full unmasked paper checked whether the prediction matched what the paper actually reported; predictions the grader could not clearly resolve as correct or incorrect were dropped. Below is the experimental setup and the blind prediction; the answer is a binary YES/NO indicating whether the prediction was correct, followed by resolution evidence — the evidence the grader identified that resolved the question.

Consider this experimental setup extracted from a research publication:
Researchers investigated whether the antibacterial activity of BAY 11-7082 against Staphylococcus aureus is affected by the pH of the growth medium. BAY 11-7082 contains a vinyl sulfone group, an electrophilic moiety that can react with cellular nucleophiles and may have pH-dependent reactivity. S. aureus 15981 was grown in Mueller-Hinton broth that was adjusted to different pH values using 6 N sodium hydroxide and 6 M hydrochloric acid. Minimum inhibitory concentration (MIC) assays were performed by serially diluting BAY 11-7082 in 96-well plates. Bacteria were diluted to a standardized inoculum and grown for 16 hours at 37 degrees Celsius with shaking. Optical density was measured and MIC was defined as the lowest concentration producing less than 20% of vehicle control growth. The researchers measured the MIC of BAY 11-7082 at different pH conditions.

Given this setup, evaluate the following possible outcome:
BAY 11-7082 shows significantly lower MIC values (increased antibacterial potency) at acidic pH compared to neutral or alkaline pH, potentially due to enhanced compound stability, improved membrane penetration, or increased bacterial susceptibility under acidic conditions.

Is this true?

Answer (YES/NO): YES